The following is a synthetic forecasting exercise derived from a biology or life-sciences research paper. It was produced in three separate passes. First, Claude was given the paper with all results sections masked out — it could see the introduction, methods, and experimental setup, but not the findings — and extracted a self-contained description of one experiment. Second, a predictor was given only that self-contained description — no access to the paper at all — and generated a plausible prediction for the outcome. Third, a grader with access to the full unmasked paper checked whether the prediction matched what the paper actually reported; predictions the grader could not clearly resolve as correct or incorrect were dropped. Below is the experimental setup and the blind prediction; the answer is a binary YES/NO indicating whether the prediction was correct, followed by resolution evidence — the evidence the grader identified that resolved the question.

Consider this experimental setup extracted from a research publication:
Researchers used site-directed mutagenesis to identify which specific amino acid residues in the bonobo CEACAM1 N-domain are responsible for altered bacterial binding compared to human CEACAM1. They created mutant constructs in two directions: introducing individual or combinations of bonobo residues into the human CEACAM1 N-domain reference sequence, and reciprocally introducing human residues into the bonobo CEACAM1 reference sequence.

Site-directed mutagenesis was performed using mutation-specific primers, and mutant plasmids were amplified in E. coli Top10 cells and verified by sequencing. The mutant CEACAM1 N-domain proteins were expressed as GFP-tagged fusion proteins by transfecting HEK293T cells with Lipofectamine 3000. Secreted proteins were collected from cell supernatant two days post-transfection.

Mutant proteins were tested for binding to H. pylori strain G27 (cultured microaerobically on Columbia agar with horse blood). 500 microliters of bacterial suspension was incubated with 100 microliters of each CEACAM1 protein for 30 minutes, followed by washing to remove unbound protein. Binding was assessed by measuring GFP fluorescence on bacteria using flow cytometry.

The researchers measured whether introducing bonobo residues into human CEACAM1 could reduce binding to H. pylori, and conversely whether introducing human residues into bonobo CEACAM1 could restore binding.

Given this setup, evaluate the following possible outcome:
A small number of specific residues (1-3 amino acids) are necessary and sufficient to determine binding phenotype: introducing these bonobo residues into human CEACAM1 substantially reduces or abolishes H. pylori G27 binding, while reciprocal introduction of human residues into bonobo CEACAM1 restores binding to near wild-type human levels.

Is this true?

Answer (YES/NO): NO